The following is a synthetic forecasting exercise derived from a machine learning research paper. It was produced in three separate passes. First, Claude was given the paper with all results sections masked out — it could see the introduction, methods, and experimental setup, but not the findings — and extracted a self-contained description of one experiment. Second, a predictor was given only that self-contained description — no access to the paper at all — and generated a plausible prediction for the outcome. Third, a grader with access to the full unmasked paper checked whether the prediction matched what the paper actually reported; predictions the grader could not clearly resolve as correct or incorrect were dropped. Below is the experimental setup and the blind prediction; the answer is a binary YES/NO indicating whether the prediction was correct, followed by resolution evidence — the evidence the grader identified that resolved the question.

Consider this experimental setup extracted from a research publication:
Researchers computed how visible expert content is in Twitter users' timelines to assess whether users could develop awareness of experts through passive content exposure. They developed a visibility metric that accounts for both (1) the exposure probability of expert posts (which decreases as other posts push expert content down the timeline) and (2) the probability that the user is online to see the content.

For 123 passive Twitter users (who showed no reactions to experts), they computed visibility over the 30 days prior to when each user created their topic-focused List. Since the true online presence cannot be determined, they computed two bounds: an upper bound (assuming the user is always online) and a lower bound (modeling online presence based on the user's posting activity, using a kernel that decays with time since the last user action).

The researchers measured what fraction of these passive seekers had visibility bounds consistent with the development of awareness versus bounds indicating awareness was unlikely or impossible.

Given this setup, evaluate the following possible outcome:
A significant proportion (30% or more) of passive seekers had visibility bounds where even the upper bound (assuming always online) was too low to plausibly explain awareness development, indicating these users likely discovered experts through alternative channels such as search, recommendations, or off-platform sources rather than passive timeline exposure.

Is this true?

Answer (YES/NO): YES